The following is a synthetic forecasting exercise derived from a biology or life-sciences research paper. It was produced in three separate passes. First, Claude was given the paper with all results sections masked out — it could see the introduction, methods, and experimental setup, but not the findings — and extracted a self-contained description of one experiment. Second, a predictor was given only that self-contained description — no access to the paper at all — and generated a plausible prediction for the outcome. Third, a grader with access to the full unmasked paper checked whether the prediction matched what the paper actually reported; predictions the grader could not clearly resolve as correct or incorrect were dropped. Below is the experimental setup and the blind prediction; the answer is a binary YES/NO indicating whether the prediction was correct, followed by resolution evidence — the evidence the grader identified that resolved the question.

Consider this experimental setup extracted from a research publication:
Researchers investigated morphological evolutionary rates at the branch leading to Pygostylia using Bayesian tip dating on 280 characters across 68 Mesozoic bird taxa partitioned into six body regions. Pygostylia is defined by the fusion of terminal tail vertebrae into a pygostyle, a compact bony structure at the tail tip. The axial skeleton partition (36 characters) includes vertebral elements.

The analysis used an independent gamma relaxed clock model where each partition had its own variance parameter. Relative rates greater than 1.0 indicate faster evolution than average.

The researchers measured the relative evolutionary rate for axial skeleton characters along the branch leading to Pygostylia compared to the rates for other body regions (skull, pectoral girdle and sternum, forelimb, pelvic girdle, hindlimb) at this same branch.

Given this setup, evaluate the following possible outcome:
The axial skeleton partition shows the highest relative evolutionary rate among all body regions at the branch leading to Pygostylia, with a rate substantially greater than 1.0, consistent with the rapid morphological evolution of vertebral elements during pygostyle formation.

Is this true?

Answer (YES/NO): YES